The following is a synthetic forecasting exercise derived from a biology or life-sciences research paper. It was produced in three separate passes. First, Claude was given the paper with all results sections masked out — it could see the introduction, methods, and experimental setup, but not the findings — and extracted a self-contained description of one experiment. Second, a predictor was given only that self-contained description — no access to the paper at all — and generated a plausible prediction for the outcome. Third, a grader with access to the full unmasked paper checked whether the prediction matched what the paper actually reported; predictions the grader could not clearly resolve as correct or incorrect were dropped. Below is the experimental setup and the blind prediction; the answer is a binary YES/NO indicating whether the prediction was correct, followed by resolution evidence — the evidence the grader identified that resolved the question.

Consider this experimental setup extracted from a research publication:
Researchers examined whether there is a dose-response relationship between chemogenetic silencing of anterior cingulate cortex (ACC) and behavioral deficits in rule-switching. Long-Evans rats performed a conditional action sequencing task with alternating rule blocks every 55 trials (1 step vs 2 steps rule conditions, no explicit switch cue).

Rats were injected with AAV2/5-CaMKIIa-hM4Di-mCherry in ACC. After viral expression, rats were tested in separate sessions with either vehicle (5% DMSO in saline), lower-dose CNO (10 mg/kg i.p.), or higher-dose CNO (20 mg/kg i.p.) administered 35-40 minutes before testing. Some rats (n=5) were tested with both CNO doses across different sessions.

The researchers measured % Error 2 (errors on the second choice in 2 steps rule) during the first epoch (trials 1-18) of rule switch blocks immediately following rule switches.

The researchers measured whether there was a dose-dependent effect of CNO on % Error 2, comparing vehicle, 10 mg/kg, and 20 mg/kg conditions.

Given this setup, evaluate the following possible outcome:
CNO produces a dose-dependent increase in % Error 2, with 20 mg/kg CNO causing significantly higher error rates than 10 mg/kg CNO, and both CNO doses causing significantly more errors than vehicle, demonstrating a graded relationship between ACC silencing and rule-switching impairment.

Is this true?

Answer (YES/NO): NO